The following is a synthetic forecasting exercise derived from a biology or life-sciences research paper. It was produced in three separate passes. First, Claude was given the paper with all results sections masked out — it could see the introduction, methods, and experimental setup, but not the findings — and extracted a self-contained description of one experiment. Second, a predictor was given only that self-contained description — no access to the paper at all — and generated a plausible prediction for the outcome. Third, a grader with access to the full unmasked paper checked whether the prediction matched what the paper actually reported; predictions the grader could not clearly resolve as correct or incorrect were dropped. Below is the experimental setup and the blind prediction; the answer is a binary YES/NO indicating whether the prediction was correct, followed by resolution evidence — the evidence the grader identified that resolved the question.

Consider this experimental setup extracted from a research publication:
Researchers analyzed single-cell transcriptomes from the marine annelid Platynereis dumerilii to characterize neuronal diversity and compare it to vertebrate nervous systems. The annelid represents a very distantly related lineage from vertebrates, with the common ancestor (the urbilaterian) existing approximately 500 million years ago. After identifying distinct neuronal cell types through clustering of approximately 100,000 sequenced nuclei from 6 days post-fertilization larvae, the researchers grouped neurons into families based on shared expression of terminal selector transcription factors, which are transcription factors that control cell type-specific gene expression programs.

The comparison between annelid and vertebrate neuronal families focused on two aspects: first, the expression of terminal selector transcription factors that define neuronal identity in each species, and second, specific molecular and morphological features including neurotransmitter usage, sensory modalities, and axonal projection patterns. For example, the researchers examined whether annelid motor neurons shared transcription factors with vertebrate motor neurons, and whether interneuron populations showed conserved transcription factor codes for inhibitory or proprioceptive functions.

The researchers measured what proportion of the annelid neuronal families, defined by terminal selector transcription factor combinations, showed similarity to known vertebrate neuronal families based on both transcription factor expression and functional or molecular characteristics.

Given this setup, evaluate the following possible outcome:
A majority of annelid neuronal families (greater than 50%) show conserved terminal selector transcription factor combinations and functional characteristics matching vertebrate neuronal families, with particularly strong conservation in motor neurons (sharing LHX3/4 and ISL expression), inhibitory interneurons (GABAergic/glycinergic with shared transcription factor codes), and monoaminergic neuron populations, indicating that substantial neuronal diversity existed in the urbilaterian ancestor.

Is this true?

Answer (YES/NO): YES